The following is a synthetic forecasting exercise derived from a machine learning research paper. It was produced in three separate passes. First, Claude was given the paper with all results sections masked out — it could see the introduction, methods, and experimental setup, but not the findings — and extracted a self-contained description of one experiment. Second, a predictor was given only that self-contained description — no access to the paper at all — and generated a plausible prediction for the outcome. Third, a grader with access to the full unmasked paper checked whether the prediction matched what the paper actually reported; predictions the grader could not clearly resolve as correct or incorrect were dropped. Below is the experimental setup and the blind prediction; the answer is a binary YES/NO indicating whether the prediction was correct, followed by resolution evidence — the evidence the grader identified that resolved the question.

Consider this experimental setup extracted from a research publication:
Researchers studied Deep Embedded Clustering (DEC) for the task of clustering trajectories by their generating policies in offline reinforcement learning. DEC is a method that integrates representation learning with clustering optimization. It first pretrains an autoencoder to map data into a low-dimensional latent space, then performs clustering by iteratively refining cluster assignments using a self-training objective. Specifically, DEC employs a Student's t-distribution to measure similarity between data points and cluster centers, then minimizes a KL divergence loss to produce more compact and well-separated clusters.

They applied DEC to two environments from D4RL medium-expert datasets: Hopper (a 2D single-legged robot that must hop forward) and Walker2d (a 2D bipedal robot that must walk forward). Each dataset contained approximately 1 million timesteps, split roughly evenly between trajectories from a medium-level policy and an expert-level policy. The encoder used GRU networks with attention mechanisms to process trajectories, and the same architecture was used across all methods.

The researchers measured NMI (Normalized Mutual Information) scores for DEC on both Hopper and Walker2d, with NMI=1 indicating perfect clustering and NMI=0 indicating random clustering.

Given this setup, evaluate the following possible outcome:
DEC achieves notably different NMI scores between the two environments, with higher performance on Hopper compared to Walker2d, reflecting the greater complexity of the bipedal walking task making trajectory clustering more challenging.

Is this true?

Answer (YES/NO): NO